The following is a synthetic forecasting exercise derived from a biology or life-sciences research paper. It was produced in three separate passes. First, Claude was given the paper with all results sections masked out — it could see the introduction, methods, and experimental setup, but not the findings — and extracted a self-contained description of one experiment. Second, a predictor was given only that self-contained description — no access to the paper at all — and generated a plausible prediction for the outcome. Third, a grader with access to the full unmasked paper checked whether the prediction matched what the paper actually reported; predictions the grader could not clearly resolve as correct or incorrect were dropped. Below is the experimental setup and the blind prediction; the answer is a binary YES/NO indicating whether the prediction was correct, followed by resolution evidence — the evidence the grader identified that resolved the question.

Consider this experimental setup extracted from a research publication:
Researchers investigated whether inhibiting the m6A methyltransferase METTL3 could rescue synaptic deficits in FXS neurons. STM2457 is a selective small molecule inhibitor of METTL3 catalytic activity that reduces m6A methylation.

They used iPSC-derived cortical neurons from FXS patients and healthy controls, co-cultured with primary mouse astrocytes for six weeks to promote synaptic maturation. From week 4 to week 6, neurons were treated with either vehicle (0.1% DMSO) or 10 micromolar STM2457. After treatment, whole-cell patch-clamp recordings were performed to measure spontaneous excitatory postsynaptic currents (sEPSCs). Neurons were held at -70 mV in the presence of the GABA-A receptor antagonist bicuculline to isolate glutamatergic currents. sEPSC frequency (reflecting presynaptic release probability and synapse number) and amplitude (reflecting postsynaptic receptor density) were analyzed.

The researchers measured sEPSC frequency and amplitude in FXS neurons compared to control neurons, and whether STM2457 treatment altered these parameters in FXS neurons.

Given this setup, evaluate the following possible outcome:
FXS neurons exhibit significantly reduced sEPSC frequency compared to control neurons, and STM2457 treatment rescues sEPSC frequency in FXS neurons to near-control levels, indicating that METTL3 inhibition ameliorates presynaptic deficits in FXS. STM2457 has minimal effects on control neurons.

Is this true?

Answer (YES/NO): NO